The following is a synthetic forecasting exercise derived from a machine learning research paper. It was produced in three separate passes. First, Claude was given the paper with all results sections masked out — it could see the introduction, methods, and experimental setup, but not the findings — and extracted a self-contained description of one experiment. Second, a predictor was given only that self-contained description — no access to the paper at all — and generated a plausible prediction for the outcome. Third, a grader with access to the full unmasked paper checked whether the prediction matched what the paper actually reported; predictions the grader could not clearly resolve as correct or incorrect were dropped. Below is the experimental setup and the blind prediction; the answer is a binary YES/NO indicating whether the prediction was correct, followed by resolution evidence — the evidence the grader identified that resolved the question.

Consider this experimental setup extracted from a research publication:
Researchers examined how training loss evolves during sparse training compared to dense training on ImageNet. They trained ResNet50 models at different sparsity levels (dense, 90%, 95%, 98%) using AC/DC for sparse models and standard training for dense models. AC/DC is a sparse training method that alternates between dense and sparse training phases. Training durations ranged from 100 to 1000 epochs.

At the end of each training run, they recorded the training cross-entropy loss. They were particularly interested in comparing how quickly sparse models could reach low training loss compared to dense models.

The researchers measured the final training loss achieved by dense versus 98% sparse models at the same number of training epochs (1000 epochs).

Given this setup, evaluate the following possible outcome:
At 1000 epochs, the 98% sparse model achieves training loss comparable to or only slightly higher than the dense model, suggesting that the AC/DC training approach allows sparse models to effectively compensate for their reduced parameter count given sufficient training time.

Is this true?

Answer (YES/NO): NO